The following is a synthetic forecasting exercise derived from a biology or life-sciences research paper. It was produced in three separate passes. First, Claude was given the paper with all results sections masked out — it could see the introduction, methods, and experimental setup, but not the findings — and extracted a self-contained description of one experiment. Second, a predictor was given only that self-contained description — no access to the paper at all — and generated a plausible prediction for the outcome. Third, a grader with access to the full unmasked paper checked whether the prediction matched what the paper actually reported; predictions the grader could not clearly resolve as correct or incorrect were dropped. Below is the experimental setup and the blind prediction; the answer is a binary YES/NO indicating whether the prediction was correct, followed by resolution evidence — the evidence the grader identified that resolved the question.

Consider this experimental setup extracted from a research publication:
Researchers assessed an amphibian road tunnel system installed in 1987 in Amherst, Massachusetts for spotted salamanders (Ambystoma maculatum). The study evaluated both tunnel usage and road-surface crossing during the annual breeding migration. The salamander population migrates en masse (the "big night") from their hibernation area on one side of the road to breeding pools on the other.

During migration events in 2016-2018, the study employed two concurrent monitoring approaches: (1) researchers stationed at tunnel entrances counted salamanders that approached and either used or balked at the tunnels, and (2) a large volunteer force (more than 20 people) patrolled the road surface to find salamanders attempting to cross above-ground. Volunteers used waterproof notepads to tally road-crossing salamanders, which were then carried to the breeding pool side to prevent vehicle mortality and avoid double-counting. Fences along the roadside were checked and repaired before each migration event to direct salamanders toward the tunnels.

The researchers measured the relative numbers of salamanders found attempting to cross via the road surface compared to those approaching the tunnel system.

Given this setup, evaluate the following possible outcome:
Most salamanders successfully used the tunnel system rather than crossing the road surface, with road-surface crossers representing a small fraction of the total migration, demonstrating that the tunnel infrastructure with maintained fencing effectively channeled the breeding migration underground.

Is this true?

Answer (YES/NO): NO